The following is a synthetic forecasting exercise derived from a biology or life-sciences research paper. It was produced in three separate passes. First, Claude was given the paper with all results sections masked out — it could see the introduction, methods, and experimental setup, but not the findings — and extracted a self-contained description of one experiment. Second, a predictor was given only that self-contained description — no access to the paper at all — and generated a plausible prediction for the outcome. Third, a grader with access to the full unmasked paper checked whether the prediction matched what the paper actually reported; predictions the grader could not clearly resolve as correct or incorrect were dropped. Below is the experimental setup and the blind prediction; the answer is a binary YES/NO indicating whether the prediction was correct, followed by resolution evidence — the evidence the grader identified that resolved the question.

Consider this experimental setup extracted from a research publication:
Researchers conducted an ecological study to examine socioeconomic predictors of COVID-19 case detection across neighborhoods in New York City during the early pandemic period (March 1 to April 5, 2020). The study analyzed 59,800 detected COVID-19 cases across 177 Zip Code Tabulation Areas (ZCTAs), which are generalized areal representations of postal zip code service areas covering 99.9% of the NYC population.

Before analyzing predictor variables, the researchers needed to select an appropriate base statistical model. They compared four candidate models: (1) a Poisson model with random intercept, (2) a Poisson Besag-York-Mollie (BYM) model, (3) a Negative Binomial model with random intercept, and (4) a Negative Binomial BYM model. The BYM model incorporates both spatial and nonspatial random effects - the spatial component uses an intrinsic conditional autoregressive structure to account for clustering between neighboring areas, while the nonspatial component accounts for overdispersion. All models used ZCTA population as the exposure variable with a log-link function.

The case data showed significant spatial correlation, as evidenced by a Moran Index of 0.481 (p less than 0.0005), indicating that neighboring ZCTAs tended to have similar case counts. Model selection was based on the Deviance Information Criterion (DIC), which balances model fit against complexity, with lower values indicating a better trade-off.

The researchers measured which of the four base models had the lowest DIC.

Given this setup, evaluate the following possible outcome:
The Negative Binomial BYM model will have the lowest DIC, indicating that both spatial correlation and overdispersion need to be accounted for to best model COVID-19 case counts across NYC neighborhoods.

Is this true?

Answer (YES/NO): NO